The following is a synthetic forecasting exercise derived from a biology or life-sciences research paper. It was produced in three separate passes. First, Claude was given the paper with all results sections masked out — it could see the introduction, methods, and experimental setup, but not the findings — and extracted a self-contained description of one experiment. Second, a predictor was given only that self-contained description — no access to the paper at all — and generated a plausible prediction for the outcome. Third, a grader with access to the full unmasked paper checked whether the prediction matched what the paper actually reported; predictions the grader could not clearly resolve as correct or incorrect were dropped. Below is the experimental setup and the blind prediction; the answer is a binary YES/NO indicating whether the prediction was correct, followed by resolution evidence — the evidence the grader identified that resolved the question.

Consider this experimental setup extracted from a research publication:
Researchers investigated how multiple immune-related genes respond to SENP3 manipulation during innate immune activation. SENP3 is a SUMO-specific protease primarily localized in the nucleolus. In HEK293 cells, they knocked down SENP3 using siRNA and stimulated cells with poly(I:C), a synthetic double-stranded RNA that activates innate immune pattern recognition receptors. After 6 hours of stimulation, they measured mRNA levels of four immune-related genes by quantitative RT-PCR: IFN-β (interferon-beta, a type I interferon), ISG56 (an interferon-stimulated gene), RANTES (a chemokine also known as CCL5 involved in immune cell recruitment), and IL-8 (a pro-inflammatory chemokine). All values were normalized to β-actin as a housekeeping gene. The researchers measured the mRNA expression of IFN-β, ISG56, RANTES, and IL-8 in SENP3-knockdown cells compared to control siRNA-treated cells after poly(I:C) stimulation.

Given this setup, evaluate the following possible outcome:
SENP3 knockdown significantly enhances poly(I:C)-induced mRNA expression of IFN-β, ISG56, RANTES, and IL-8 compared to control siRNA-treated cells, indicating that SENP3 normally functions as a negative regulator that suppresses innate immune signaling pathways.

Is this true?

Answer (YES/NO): NO